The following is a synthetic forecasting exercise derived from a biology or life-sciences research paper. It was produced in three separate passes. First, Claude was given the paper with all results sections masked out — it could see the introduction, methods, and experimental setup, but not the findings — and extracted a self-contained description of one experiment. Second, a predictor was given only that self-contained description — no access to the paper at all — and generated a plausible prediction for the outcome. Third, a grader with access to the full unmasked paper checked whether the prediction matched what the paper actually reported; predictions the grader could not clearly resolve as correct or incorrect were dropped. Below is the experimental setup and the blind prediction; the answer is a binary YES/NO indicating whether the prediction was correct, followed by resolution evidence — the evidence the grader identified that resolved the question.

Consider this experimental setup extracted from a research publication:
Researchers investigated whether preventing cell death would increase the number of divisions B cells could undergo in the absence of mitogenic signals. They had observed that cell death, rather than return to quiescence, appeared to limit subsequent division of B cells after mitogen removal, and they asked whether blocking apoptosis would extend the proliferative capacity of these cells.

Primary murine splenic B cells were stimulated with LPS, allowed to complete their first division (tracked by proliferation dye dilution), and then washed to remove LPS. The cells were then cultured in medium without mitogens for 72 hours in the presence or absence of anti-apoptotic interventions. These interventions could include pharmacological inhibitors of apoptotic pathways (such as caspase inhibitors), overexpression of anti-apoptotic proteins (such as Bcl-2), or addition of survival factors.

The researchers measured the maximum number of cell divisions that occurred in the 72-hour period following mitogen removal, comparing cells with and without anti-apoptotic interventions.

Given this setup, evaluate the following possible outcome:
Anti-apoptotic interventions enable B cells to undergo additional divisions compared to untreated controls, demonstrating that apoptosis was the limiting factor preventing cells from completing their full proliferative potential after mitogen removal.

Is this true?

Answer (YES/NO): YES